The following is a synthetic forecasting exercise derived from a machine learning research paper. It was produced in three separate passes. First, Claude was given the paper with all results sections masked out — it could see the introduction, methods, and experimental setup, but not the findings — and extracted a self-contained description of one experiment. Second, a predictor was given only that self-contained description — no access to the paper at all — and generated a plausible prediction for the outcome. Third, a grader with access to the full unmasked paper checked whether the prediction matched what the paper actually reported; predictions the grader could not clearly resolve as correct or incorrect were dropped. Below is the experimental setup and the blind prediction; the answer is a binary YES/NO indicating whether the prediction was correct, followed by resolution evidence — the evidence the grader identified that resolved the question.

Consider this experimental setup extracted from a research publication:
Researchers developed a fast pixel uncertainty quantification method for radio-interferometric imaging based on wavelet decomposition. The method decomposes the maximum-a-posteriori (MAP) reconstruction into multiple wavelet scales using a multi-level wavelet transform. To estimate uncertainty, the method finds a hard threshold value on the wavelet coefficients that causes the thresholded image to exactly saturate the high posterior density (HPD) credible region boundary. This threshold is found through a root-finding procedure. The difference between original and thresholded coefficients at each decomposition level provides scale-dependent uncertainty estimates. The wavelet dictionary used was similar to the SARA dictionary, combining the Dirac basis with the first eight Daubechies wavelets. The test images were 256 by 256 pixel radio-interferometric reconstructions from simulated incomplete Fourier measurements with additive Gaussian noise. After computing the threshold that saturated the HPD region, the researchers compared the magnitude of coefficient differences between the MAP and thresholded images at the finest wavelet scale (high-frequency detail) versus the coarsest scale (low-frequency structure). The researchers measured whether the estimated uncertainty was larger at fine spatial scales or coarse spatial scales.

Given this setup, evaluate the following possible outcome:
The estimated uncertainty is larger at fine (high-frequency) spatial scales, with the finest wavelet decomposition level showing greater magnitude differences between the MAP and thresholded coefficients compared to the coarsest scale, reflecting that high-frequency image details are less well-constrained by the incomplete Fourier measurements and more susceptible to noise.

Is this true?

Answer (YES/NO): YES